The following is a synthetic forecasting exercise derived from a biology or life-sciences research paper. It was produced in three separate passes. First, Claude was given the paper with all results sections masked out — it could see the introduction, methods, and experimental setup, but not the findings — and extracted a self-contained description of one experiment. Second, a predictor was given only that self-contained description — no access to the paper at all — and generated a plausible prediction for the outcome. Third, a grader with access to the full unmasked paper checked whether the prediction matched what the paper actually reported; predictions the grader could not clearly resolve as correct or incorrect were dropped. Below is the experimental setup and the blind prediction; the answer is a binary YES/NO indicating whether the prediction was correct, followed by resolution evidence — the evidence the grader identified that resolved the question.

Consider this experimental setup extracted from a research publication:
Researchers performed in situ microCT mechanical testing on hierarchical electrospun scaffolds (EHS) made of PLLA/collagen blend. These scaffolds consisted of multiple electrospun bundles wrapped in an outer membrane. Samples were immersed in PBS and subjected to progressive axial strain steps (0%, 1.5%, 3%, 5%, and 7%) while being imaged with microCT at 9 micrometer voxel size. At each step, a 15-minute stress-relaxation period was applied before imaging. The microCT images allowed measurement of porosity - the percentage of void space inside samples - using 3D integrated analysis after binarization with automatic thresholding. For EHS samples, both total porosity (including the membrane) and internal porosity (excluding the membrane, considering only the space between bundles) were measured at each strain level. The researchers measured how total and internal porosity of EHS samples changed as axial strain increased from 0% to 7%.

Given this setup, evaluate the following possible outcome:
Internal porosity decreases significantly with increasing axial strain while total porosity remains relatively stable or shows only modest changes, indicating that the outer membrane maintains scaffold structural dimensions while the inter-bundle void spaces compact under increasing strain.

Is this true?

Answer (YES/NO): NO